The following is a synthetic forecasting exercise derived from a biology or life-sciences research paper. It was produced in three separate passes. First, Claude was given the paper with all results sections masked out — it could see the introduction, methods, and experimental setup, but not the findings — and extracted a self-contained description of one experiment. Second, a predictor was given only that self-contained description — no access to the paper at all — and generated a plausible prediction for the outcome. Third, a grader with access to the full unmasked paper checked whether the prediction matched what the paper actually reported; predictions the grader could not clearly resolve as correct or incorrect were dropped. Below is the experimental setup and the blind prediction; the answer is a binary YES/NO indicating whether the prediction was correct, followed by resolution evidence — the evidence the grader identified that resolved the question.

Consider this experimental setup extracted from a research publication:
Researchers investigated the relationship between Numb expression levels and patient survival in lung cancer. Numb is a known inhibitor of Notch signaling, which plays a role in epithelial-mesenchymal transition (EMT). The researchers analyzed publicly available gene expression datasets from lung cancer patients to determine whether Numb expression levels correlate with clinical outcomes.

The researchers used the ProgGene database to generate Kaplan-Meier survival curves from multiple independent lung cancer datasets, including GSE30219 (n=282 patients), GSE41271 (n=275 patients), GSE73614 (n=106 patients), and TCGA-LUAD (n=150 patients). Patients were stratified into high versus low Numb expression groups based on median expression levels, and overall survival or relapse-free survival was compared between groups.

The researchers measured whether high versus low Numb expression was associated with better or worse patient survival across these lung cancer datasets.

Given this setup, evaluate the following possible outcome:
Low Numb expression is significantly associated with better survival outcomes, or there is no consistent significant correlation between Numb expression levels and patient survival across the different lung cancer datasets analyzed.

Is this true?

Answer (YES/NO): YES